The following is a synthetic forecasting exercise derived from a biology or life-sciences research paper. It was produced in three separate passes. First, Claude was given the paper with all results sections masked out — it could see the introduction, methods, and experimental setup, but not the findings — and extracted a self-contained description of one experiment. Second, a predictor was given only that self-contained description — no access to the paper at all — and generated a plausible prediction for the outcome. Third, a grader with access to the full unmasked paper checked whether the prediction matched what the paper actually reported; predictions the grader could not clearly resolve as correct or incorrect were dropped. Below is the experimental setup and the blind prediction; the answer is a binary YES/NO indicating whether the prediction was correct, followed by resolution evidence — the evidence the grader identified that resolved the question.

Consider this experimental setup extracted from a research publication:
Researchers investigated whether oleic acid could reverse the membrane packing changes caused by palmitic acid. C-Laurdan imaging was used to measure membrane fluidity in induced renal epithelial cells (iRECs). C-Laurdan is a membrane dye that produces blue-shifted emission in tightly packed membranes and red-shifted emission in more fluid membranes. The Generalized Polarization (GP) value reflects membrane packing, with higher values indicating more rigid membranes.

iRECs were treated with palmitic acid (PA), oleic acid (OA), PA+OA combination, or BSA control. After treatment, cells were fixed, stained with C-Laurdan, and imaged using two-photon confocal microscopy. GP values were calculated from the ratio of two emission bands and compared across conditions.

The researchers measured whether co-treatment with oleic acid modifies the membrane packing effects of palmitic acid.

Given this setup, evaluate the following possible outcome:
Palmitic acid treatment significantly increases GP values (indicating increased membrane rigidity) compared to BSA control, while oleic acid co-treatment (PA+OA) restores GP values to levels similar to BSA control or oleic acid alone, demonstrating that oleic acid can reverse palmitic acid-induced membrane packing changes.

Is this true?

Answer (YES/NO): YES